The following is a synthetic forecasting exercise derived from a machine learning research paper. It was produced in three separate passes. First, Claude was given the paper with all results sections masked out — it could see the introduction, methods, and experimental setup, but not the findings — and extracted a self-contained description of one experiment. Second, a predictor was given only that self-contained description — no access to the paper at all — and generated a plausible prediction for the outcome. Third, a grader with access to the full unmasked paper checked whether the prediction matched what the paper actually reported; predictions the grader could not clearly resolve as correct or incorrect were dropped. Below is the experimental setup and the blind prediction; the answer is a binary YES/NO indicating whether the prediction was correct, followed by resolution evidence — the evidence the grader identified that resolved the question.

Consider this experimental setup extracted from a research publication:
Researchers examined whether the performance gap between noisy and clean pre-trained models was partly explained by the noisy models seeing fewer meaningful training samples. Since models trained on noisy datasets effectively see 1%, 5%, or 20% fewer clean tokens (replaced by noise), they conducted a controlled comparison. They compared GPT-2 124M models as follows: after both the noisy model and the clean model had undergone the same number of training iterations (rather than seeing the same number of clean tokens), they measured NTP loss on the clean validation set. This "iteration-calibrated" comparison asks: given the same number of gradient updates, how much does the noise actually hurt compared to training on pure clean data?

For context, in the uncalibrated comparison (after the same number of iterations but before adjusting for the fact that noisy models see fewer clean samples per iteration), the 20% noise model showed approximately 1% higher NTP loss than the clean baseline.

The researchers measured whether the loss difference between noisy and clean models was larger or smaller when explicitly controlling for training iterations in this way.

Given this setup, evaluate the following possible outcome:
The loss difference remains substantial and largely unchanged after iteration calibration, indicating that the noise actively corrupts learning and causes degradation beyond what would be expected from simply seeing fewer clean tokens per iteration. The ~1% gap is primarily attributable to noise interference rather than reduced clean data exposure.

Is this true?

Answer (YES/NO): NO